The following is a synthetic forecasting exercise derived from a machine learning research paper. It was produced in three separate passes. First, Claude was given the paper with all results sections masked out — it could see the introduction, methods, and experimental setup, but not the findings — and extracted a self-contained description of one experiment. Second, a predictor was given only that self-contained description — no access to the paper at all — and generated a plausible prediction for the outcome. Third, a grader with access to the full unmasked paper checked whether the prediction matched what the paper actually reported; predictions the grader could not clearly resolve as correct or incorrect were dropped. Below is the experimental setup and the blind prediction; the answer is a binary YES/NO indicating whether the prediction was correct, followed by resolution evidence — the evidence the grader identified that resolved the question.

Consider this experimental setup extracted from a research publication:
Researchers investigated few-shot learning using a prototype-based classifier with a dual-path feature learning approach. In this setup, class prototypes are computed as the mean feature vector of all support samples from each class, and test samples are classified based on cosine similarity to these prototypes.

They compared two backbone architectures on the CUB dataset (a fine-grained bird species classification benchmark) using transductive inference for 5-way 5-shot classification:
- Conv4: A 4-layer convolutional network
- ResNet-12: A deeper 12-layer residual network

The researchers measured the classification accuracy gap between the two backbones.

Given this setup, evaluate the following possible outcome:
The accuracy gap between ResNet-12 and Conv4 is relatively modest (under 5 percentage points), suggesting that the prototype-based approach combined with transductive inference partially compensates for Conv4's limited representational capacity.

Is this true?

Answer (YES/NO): NO